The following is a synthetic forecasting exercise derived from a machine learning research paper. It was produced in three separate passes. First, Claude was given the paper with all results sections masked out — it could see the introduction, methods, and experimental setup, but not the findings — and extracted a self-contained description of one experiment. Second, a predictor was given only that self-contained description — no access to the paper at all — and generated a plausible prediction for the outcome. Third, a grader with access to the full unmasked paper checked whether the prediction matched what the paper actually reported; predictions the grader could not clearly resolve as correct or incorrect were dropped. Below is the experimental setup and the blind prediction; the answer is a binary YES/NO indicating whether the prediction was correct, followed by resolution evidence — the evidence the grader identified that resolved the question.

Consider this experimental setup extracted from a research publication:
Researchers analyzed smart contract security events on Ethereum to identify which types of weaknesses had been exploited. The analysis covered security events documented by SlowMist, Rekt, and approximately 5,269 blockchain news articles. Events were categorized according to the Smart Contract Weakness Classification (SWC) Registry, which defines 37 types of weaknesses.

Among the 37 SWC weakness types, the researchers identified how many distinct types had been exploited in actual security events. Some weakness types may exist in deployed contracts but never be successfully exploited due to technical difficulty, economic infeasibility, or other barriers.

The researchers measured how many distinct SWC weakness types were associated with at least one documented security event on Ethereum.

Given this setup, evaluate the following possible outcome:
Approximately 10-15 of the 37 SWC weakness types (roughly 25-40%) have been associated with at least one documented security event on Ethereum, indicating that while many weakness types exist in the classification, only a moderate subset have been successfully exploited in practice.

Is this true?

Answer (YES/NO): YES